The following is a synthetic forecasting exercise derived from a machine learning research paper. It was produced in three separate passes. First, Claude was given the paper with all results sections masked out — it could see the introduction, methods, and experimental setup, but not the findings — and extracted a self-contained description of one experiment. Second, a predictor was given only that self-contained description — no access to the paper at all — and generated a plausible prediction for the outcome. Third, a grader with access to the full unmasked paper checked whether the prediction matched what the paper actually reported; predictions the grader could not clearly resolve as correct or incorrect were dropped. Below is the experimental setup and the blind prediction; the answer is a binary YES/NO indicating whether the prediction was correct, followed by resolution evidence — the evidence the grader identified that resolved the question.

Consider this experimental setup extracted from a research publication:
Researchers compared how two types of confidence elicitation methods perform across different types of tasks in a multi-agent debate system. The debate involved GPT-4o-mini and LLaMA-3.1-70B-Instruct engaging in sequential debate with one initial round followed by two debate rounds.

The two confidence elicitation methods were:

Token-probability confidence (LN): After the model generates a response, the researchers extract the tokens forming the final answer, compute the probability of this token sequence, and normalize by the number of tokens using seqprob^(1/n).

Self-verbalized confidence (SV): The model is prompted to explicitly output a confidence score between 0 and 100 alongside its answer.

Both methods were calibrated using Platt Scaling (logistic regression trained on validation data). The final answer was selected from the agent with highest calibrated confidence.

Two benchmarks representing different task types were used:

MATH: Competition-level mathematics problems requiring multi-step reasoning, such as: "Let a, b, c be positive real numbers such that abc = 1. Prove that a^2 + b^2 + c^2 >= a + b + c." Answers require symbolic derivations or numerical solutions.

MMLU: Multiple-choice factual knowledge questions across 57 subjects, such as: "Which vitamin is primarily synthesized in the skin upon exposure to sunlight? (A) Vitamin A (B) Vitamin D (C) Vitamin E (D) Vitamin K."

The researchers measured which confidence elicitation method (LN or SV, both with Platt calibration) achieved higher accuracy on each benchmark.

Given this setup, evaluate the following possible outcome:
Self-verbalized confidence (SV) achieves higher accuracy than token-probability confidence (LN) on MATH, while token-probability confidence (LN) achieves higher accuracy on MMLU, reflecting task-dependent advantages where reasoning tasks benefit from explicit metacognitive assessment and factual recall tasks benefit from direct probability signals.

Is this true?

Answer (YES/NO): YES